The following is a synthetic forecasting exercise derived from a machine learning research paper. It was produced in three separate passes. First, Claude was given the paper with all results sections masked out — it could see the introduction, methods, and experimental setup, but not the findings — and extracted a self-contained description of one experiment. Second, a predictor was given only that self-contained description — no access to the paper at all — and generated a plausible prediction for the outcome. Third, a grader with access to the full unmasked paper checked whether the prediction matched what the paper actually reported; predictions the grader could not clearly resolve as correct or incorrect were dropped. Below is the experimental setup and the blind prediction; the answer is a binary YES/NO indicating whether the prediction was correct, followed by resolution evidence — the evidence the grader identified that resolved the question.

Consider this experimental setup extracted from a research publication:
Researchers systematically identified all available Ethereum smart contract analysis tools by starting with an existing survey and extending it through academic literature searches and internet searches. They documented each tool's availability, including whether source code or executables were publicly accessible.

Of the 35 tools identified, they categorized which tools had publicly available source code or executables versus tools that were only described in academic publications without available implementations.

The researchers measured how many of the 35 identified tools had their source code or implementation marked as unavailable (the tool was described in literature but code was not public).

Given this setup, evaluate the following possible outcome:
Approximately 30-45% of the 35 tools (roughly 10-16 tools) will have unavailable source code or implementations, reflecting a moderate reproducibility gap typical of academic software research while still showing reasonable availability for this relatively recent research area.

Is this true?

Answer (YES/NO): NO